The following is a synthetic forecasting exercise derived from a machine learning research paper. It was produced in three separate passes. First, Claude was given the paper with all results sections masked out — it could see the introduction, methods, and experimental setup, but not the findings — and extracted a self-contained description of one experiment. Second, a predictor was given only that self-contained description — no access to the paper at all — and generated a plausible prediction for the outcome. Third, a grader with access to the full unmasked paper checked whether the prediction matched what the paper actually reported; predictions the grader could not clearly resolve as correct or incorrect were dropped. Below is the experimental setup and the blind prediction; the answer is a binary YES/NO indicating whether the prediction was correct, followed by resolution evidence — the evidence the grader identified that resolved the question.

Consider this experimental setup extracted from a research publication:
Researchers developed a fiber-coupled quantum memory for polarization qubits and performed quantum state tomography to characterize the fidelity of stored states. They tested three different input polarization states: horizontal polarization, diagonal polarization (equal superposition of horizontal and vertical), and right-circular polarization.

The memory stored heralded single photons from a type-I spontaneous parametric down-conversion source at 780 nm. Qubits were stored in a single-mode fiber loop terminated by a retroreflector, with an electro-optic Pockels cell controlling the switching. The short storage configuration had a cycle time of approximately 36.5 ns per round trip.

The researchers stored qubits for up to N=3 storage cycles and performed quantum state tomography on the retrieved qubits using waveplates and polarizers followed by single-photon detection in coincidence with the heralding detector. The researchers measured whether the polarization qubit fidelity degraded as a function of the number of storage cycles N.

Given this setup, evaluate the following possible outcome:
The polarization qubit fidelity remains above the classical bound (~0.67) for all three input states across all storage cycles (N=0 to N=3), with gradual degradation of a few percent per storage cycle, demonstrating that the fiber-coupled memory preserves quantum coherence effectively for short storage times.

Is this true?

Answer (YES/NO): NO